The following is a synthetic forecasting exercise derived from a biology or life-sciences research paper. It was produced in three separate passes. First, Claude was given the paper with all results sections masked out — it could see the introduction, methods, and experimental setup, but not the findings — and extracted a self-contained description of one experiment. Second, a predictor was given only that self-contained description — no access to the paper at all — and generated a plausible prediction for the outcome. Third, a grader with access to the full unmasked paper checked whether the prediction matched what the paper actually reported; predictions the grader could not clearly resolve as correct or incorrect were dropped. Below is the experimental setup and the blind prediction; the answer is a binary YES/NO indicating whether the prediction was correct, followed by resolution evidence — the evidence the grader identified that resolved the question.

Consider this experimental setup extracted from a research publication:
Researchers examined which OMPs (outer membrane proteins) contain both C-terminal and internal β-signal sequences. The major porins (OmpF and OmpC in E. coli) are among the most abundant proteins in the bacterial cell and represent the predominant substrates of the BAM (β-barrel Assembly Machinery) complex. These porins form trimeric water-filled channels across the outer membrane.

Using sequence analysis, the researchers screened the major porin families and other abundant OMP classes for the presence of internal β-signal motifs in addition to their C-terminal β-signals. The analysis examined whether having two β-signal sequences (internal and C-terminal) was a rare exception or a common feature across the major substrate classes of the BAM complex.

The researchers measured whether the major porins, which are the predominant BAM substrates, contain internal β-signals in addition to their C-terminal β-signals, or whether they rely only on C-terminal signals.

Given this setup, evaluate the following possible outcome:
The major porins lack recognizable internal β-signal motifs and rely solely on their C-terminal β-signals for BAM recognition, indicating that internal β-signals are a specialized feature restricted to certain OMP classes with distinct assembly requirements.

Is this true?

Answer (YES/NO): NO